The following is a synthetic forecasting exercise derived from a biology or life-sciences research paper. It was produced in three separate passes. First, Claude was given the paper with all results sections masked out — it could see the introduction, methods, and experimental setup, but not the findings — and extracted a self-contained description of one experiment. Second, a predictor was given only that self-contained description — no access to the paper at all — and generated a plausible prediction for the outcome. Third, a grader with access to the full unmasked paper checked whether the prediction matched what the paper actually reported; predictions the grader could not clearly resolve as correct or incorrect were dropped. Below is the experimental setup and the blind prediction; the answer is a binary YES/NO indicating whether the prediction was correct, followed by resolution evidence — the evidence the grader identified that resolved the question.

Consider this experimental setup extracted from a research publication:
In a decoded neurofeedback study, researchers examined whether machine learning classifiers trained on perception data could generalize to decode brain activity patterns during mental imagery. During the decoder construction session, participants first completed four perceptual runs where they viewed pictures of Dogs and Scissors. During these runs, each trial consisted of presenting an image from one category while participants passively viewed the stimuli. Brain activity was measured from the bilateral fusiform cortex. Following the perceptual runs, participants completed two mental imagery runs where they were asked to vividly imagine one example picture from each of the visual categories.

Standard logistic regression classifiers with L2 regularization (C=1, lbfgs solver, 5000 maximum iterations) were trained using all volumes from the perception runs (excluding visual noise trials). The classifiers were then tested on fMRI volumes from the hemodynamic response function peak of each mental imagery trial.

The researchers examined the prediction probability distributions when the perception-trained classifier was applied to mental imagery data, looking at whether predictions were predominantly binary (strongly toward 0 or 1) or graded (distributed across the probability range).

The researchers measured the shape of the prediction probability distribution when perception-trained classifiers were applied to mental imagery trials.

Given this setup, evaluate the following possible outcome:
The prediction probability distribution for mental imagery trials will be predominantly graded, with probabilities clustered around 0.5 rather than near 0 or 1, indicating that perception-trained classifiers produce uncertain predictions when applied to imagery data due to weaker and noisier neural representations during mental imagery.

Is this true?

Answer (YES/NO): NO